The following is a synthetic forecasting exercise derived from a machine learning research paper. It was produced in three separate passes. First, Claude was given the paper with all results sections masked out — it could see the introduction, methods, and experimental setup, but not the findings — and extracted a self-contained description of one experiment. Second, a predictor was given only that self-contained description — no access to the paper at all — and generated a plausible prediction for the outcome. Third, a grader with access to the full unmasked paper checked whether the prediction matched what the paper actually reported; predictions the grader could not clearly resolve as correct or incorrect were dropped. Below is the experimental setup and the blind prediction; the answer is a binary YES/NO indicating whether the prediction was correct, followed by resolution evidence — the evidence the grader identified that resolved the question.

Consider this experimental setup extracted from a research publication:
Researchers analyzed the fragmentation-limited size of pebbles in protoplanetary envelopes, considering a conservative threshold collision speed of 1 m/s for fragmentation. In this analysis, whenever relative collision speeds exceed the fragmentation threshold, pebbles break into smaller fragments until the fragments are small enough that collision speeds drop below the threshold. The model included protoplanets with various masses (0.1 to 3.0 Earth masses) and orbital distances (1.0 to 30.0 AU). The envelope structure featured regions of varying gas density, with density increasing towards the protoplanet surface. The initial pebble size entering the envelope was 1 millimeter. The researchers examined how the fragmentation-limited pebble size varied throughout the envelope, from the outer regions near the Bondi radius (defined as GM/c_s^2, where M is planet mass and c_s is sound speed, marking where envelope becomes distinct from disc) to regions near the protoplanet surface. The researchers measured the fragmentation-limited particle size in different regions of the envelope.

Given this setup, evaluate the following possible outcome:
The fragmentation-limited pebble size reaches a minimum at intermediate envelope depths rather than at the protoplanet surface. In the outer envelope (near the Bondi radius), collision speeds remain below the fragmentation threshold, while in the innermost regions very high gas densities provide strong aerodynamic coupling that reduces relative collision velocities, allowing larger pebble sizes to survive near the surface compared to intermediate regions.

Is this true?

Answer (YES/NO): NO